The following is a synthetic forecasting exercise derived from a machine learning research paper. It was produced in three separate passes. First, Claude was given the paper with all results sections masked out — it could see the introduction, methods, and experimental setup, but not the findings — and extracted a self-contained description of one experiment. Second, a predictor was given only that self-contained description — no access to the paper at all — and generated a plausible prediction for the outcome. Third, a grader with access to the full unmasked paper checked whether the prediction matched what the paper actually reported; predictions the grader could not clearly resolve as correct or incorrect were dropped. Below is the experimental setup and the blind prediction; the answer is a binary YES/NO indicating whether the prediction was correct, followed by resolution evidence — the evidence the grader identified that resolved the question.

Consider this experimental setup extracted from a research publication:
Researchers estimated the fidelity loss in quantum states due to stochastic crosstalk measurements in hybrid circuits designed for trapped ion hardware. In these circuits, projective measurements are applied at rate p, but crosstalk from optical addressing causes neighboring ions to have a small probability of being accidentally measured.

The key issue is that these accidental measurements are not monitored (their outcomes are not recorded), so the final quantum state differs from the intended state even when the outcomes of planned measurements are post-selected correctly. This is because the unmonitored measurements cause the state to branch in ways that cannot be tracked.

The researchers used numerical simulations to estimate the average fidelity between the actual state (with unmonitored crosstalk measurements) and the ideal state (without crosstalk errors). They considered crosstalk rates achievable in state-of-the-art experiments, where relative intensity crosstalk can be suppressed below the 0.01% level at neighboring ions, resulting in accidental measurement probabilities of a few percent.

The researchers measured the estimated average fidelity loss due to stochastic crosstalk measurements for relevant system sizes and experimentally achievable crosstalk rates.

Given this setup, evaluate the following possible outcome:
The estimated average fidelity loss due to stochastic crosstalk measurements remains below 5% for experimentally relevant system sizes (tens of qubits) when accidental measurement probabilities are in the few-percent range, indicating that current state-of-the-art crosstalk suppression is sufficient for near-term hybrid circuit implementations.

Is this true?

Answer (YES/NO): NO